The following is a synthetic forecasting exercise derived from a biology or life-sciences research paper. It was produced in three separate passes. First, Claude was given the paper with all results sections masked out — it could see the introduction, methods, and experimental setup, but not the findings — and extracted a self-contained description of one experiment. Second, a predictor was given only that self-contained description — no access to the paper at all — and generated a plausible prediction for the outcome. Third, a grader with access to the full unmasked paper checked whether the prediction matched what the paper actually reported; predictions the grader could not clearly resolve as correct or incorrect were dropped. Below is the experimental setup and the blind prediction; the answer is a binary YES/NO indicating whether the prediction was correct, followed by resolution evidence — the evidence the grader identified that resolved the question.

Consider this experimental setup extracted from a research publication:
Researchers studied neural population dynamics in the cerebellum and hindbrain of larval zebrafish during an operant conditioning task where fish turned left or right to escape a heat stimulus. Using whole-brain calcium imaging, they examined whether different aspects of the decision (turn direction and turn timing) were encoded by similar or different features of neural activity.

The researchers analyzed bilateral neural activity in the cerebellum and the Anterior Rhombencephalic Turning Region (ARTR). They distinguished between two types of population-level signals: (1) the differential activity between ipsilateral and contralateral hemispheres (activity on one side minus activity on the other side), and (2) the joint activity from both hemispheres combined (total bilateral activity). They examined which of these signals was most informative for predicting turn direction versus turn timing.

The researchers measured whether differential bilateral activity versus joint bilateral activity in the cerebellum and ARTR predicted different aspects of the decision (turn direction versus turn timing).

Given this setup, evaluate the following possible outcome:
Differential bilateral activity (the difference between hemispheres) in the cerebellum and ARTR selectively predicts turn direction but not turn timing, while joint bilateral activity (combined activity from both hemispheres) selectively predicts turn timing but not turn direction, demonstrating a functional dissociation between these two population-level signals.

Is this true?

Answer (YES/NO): YES